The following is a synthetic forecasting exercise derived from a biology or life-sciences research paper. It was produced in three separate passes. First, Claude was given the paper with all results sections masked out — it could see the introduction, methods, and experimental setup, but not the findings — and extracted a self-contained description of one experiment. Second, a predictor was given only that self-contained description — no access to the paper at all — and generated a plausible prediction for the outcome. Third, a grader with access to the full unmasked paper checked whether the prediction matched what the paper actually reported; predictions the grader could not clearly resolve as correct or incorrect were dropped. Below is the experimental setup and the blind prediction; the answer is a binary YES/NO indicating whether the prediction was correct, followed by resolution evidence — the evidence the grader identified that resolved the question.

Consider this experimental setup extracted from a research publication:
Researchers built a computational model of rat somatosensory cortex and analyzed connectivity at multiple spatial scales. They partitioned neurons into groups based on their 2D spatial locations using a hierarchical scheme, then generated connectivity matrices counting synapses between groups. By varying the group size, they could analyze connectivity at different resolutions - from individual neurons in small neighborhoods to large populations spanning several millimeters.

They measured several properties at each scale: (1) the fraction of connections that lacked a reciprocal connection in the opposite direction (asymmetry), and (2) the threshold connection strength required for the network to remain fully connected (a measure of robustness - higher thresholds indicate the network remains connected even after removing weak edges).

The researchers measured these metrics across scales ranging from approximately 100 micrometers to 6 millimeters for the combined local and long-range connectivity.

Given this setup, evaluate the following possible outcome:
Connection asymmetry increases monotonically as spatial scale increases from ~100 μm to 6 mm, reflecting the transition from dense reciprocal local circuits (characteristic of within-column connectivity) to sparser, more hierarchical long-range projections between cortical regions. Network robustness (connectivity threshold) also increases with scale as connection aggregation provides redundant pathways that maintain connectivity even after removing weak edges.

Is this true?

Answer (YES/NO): NO